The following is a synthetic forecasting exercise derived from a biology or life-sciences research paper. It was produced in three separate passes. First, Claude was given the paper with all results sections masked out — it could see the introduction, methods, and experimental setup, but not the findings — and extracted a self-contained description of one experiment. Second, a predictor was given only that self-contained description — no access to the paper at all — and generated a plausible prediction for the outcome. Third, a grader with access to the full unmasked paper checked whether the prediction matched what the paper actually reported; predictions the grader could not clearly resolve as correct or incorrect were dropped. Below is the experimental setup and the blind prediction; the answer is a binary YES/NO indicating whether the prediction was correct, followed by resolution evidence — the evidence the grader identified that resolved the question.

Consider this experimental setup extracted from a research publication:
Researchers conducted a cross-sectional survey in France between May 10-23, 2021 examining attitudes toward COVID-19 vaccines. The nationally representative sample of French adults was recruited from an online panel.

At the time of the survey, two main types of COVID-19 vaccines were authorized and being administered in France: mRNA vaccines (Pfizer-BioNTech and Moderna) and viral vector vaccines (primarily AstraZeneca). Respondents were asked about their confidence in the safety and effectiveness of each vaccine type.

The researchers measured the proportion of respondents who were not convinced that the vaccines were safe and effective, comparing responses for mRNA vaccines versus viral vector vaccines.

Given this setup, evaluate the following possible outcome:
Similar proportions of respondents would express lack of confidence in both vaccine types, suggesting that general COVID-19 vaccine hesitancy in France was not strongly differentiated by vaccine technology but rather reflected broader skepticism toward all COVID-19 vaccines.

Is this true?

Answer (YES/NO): NO